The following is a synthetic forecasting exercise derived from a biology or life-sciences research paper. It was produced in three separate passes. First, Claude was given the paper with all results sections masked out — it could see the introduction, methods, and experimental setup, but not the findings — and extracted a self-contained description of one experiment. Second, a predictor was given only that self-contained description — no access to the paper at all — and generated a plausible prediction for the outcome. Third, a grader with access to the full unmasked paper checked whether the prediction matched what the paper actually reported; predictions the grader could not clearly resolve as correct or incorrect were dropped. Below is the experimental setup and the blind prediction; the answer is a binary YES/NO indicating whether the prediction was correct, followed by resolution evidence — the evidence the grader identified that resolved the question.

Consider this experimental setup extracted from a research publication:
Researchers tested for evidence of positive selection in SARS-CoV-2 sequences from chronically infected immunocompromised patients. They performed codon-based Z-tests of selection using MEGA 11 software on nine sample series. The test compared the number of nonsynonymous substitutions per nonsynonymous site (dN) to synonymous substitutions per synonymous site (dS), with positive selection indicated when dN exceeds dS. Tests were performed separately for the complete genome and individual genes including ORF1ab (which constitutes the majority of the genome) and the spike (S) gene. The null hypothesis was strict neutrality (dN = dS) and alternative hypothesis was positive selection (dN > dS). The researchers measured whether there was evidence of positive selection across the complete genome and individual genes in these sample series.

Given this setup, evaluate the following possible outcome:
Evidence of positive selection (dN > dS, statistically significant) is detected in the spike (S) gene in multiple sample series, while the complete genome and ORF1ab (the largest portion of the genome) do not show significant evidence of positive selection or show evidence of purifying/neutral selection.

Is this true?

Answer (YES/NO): NO